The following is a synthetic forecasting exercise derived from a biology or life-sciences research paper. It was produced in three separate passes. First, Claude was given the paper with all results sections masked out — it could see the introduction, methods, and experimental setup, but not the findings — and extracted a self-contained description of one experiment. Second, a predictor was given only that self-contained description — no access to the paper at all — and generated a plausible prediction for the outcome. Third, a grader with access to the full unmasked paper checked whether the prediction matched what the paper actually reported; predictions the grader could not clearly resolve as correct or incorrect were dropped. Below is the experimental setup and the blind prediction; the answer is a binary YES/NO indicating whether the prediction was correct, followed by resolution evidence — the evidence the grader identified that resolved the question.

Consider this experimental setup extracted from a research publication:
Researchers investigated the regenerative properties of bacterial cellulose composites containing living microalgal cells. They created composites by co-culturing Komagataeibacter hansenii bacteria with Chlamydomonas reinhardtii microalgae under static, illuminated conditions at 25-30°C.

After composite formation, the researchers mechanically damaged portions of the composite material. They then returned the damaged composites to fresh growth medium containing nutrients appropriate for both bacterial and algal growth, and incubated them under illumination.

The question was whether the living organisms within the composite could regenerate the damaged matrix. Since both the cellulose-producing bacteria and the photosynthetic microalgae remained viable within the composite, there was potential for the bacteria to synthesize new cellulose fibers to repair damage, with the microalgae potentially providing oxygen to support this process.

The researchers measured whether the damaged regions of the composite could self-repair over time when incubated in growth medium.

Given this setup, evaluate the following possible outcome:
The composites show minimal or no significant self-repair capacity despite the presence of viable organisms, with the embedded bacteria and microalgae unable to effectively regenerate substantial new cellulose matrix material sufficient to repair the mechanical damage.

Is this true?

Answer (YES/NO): NO